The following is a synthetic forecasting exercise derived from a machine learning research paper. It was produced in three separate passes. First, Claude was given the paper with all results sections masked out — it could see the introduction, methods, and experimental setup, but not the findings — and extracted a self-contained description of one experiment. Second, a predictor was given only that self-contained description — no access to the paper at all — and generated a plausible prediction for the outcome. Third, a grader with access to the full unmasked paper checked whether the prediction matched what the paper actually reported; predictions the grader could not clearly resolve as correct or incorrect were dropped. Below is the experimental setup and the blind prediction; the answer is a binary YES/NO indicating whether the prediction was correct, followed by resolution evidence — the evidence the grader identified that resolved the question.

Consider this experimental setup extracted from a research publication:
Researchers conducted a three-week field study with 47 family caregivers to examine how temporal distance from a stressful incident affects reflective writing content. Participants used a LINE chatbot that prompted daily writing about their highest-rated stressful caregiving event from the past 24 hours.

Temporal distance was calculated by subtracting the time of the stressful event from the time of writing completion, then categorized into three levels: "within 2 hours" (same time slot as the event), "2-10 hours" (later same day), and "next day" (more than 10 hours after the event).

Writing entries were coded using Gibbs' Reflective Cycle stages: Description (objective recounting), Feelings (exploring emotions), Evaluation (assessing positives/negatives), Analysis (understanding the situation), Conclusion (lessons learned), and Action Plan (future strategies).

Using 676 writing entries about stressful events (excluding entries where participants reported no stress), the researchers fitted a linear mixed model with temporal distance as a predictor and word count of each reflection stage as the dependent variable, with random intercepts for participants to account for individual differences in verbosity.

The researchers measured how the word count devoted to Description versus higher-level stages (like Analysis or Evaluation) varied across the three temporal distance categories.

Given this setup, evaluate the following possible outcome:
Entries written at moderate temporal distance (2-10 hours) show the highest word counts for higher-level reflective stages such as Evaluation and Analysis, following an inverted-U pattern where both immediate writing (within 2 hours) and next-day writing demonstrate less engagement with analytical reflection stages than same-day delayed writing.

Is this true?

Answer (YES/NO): NO